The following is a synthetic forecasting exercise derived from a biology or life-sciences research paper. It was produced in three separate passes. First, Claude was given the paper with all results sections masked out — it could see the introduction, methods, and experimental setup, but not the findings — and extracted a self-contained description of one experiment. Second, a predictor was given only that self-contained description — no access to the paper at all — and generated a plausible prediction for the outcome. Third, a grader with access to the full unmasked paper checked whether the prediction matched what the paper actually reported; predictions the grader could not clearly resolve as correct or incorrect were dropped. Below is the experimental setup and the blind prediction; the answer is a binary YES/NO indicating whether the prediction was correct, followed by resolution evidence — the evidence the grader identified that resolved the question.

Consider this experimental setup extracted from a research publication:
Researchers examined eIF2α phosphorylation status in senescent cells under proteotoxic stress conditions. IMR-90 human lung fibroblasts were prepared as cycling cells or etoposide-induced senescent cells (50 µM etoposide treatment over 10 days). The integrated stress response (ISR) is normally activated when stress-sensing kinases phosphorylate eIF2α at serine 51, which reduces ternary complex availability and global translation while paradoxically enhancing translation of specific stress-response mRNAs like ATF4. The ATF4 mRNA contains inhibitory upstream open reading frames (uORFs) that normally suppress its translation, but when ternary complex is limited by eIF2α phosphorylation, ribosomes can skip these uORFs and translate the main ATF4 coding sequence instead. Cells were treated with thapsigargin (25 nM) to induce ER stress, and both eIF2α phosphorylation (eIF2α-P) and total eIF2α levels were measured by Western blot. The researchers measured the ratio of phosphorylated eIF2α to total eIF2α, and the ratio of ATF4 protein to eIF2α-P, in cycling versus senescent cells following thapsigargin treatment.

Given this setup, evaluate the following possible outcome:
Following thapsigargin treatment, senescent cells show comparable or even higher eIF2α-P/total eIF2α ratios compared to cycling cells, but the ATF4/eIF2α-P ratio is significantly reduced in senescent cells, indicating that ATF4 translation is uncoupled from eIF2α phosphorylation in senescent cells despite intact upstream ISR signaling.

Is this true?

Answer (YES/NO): YES